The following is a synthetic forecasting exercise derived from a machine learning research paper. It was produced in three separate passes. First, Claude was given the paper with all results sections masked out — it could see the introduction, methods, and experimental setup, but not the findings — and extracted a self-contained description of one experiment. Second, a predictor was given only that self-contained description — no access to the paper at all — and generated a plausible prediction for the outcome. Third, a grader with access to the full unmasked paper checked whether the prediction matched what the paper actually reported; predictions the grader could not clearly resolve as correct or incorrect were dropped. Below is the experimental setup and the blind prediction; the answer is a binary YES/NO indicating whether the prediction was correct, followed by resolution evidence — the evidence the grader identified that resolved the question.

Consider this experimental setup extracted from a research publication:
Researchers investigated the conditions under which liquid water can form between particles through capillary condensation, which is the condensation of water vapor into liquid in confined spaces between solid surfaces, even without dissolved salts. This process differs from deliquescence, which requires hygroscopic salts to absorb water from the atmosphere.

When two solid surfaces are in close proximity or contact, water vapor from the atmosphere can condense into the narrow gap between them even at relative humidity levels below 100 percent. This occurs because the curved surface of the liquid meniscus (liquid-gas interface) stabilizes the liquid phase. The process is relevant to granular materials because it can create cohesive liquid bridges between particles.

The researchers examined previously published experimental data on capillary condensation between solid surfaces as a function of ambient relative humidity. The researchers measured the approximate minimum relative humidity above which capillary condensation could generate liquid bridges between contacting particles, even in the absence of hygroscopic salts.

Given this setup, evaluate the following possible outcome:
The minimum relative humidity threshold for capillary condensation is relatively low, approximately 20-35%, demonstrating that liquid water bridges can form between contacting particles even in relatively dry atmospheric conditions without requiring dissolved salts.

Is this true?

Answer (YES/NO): NO